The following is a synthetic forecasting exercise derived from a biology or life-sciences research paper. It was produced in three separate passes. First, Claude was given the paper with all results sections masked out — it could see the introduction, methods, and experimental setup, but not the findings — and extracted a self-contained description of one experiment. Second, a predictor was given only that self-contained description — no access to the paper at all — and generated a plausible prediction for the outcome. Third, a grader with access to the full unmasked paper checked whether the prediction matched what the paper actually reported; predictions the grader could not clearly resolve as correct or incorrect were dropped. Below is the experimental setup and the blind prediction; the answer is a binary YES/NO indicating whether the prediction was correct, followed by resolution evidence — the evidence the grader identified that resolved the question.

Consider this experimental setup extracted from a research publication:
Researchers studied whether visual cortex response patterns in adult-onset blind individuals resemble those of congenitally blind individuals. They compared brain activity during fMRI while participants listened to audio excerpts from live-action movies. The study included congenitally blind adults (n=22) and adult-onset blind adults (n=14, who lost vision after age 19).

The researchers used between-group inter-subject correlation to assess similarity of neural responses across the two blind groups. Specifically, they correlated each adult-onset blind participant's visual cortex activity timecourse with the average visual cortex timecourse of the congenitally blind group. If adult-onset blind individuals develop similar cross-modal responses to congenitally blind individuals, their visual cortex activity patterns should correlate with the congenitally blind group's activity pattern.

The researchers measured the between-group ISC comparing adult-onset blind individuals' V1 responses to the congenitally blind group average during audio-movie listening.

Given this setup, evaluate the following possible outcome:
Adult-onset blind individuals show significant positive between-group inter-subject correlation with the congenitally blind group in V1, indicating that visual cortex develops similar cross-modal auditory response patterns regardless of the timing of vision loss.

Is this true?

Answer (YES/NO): NO